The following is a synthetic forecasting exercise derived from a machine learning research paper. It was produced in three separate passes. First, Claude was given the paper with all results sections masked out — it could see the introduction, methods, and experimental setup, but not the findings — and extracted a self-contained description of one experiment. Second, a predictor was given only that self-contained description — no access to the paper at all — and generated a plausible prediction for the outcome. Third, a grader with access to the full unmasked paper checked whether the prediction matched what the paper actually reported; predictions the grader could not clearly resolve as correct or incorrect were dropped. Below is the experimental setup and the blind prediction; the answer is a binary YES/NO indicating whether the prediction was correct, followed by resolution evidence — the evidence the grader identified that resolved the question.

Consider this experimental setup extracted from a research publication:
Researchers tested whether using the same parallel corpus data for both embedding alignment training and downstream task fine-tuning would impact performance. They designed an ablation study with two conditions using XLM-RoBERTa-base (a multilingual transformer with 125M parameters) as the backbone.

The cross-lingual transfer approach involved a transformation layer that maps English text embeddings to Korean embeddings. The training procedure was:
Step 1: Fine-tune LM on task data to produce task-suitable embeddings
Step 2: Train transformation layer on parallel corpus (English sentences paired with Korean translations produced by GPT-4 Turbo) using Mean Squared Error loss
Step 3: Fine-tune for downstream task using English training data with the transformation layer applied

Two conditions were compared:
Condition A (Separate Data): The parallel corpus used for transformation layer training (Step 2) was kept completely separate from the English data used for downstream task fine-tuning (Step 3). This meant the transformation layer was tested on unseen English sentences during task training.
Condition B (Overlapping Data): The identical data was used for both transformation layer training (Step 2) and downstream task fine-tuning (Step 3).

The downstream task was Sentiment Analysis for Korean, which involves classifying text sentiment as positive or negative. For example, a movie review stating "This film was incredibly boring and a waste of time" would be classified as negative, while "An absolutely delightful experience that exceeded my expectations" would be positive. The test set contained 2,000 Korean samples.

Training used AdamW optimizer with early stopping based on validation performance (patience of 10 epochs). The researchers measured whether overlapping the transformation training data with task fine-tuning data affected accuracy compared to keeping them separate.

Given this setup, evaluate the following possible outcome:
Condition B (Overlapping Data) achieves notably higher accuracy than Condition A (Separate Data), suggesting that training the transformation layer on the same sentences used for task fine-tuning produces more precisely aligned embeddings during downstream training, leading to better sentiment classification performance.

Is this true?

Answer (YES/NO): NO